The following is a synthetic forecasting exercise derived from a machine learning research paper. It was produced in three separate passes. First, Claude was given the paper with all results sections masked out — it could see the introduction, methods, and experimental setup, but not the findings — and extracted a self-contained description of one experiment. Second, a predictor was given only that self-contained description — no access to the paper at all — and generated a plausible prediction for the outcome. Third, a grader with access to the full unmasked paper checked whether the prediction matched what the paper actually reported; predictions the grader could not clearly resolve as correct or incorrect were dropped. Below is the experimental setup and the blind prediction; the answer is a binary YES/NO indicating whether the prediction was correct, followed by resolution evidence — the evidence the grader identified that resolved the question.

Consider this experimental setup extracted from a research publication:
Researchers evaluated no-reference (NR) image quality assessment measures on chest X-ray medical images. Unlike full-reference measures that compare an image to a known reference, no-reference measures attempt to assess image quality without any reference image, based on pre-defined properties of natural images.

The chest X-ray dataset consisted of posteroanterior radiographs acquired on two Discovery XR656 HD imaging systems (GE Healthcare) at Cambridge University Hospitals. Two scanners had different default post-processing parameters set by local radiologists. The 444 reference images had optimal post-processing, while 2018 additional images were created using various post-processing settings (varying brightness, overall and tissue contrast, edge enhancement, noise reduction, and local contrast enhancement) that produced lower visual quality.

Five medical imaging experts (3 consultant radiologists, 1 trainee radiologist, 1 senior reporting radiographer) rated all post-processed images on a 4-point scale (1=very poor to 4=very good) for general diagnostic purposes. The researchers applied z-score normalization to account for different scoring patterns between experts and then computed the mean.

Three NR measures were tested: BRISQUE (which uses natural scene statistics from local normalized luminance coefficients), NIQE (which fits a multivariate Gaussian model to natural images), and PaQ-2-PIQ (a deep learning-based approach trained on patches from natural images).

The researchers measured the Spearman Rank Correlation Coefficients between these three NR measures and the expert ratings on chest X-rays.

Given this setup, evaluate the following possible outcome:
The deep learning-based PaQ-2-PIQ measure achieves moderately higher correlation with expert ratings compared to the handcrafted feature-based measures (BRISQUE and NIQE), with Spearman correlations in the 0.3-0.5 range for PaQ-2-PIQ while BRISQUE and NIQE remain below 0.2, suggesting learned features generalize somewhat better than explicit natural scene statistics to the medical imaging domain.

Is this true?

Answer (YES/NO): NO